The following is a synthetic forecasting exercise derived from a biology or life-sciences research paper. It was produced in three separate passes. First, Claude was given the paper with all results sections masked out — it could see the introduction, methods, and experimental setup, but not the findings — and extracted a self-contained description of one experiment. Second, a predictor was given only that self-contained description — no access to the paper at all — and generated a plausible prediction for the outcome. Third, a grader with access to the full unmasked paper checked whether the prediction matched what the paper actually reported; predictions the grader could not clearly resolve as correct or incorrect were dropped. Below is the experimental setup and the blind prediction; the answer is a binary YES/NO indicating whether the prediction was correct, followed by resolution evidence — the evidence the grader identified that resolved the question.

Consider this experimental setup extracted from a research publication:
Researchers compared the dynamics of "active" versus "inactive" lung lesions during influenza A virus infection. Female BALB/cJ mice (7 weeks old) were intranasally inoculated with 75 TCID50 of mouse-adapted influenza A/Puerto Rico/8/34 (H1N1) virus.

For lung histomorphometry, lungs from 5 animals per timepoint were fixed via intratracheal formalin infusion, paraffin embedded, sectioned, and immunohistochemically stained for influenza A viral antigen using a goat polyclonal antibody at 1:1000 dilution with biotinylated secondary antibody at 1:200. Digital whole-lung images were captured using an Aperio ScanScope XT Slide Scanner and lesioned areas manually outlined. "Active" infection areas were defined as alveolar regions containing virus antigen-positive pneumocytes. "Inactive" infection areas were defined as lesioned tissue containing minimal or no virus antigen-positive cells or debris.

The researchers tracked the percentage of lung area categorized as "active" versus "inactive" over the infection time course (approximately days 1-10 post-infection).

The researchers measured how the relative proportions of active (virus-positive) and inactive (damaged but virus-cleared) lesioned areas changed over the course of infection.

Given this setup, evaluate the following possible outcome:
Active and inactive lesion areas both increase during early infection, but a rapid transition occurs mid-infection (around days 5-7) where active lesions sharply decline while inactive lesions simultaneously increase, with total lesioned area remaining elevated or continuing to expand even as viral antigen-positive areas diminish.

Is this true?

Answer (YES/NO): NO